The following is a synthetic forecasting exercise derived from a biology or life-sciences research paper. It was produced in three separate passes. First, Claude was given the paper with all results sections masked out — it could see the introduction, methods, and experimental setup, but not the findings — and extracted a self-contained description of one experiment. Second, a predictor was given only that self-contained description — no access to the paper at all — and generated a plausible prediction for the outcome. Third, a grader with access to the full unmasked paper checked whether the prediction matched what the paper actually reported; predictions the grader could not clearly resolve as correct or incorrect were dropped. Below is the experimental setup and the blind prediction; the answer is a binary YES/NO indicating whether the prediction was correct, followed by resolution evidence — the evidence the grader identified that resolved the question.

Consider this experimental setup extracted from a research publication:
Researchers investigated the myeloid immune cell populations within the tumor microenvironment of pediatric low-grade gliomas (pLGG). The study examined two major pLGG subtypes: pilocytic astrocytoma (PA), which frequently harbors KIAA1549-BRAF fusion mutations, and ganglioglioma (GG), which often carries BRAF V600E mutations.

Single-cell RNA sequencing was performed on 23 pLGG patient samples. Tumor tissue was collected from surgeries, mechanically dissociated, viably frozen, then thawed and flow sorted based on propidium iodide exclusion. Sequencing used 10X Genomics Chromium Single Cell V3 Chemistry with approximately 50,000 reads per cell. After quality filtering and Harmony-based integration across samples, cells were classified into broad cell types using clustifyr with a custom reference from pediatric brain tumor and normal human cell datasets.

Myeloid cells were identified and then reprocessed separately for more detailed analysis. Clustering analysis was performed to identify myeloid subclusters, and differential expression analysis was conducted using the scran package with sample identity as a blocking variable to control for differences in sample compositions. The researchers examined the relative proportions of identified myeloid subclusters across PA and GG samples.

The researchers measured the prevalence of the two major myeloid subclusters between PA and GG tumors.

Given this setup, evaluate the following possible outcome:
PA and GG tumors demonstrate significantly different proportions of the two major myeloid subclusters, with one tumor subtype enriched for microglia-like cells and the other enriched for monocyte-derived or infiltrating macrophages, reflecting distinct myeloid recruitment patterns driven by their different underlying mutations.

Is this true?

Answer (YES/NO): NO